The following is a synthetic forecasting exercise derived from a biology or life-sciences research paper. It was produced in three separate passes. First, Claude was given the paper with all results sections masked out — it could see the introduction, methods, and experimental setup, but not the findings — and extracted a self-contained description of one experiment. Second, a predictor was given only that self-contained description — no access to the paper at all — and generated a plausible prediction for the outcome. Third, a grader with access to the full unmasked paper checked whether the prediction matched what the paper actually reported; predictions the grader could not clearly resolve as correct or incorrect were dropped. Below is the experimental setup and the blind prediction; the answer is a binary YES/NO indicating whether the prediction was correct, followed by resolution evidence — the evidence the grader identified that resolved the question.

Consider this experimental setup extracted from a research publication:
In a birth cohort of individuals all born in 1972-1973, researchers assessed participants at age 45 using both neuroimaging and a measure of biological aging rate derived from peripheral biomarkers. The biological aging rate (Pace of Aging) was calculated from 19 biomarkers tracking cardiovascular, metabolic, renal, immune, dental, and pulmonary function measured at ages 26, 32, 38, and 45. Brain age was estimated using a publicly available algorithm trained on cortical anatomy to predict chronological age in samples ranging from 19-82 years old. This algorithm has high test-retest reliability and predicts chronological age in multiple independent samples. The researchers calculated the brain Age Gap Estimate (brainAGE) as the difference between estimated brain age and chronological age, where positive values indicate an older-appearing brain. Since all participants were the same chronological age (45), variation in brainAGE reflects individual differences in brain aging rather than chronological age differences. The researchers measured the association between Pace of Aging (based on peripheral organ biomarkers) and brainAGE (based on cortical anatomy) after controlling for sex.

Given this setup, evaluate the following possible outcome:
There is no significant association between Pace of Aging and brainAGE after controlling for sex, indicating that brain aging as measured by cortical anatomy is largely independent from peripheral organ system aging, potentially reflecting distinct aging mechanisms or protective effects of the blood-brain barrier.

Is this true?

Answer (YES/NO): NO